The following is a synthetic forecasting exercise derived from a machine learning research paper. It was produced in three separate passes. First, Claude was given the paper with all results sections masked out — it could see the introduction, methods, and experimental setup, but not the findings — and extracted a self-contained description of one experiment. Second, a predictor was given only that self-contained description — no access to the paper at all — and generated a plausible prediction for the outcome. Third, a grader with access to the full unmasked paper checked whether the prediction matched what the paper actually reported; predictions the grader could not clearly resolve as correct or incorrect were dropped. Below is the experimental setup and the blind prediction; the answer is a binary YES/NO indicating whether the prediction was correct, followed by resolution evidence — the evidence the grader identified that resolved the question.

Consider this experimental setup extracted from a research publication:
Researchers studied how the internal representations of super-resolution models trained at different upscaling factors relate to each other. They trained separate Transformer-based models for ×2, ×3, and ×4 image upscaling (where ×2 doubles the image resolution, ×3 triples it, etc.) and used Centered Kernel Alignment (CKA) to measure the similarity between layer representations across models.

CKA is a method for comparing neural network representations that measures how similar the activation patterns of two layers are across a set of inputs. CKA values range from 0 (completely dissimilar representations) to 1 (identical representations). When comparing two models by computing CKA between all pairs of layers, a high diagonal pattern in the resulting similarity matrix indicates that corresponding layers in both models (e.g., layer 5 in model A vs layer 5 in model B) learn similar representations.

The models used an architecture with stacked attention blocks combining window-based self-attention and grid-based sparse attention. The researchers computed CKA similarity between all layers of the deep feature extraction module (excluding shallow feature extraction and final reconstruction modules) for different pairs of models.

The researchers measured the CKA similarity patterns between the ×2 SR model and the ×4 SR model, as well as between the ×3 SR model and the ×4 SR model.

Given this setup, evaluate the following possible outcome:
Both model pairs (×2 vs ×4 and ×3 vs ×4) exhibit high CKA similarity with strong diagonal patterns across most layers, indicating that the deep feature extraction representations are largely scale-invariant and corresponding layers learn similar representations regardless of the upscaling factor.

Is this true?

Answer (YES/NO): NO